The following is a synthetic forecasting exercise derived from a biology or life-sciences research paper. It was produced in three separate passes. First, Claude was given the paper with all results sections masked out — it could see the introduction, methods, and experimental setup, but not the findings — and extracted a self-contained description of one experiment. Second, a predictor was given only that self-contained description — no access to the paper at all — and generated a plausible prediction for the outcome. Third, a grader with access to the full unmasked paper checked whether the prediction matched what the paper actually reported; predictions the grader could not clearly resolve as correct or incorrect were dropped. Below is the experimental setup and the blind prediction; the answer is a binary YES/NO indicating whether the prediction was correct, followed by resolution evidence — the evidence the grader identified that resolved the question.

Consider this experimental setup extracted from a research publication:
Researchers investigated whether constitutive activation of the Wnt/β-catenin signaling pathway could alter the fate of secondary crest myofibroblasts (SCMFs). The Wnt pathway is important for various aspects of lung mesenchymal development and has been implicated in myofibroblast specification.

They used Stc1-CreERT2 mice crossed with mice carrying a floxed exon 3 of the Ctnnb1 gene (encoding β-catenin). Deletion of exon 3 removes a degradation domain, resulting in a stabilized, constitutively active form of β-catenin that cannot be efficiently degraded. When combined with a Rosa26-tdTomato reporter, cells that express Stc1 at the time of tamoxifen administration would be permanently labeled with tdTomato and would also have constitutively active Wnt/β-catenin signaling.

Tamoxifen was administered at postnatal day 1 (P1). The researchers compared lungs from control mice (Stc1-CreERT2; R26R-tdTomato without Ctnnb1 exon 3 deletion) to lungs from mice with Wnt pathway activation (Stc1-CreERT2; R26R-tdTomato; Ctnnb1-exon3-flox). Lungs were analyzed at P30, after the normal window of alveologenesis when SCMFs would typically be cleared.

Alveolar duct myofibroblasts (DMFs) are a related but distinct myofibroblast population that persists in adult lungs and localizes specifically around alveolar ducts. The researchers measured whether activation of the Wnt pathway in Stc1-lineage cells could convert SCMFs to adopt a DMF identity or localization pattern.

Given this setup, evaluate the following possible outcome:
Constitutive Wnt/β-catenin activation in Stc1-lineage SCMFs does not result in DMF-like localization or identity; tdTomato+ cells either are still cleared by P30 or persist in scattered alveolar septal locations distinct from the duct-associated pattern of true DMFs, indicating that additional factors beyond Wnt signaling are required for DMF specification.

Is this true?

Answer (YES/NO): YES